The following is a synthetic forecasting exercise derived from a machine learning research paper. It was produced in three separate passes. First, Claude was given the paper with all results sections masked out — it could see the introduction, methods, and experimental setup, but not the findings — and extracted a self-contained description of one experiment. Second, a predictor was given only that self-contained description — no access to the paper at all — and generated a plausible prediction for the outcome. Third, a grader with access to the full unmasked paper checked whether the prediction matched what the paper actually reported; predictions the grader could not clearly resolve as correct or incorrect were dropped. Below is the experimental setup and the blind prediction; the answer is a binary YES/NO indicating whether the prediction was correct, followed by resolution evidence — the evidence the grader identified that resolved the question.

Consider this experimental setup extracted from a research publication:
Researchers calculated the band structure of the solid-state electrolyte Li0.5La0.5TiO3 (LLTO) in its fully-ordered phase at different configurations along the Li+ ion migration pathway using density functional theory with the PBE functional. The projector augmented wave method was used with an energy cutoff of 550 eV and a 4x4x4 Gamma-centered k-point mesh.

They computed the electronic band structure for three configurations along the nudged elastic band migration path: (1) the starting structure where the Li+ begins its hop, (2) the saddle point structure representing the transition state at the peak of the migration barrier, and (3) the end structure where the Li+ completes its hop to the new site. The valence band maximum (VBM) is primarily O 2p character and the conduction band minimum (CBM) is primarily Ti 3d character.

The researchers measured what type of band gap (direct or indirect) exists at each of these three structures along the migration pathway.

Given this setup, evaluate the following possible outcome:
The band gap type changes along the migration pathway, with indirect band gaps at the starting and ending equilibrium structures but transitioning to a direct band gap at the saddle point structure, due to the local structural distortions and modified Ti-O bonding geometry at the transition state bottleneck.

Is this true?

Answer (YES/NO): NO